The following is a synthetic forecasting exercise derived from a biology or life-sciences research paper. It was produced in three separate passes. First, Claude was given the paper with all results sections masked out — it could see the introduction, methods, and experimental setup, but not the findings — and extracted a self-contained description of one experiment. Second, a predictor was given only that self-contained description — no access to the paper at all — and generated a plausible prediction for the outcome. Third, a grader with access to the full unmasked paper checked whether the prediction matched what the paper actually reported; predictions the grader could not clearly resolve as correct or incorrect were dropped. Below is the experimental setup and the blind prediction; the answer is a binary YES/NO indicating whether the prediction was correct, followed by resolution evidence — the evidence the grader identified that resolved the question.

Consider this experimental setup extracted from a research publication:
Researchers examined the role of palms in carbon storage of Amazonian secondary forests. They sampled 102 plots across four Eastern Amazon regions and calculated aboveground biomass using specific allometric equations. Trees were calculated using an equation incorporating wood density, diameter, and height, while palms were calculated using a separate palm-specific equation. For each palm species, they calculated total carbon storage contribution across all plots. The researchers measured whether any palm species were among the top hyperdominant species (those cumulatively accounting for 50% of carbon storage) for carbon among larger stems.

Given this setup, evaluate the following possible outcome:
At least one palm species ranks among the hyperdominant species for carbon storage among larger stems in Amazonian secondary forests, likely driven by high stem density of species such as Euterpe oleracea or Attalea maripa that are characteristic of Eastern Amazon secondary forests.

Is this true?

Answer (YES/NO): YES